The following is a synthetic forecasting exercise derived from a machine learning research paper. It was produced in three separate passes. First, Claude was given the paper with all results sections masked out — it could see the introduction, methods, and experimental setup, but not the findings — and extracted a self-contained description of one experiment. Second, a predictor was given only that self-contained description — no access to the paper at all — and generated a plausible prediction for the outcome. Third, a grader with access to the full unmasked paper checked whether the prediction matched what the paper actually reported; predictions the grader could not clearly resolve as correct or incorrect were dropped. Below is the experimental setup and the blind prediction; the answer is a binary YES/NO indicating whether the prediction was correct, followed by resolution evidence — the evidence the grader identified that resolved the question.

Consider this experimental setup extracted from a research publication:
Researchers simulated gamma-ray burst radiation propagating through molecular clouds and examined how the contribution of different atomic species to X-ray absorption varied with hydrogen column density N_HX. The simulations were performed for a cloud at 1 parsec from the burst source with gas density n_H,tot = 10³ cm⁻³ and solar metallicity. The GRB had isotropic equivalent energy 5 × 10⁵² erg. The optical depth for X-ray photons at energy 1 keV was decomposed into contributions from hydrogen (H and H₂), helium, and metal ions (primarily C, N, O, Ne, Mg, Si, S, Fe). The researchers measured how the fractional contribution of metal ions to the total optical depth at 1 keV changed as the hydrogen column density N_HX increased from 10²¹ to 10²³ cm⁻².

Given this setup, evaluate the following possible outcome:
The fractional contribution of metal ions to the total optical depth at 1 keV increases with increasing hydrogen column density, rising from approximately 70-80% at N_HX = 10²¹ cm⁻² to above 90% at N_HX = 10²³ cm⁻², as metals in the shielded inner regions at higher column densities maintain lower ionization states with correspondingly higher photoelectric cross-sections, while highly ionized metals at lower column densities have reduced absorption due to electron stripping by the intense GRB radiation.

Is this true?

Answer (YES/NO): NO